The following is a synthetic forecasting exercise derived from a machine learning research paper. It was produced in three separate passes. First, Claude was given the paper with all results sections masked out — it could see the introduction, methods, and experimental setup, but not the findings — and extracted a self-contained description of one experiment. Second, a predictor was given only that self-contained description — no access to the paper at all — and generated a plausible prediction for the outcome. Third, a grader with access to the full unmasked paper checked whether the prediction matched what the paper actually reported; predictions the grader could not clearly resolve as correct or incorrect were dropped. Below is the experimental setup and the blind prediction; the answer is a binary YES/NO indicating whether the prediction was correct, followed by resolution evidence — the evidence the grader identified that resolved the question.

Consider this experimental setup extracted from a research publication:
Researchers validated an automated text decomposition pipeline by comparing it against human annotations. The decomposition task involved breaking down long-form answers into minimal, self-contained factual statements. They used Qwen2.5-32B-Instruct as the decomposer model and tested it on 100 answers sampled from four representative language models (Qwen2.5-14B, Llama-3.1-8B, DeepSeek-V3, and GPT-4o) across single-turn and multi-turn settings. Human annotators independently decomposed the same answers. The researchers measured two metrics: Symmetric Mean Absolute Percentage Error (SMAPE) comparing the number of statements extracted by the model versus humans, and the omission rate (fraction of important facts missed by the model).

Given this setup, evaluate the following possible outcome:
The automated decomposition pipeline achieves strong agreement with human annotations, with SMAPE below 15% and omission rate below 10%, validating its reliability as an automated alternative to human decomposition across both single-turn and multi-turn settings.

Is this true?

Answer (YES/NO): NO